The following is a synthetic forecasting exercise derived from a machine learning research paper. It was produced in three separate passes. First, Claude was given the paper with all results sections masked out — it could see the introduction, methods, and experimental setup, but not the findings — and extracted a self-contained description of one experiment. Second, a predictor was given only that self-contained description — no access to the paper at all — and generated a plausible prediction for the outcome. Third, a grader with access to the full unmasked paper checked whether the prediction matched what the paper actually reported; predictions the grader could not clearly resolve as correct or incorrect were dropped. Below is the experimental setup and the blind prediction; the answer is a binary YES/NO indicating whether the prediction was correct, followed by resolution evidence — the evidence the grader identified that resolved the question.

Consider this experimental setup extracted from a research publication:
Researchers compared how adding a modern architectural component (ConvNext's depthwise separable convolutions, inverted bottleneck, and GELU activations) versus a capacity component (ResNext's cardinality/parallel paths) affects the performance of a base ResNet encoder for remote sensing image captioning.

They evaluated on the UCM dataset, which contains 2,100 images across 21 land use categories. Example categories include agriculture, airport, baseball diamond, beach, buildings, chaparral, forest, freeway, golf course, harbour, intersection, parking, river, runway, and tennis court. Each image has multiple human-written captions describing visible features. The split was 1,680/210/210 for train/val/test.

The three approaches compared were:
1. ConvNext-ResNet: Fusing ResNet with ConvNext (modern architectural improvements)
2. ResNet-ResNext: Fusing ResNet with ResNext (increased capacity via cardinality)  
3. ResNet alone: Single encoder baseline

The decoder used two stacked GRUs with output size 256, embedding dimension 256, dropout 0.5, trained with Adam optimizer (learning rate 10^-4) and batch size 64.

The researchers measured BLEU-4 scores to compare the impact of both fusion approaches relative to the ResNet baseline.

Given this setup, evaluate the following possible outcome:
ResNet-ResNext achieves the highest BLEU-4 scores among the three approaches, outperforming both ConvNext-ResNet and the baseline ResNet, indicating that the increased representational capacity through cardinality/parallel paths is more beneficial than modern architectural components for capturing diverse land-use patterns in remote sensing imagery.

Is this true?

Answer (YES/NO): NO